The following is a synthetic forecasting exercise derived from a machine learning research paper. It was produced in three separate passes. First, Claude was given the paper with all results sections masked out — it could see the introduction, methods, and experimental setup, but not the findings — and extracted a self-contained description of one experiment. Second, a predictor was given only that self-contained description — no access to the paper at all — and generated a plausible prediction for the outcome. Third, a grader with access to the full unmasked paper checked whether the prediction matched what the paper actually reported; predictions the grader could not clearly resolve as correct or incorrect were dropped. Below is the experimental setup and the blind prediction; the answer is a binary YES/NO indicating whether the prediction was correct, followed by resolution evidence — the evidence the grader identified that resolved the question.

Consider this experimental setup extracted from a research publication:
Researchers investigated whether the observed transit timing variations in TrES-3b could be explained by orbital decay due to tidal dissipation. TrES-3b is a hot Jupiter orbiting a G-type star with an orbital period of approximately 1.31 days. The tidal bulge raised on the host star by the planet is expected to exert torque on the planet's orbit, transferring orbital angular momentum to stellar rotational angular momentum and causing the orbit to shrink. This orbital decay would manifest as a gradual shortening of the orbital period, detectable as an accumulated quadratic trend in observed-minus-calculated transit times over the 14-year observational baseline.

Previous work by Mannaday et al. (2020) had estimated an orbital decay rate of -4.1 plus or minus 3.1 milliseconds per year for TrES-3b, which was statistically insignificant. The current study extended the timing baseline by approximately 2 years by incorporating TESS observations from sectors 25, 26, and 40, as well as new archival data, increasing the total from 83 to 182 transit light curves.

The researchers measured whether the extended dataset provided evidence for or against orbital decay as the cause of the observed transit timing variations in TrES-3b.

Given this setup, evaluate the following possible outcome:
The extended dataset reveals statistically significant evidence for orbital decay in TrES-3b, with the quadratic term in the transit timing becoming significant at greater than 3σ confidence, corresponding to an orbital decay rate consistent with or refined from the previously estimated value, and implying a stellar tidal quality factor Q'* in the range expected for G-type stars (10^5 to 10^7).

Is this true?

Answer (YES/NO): NO